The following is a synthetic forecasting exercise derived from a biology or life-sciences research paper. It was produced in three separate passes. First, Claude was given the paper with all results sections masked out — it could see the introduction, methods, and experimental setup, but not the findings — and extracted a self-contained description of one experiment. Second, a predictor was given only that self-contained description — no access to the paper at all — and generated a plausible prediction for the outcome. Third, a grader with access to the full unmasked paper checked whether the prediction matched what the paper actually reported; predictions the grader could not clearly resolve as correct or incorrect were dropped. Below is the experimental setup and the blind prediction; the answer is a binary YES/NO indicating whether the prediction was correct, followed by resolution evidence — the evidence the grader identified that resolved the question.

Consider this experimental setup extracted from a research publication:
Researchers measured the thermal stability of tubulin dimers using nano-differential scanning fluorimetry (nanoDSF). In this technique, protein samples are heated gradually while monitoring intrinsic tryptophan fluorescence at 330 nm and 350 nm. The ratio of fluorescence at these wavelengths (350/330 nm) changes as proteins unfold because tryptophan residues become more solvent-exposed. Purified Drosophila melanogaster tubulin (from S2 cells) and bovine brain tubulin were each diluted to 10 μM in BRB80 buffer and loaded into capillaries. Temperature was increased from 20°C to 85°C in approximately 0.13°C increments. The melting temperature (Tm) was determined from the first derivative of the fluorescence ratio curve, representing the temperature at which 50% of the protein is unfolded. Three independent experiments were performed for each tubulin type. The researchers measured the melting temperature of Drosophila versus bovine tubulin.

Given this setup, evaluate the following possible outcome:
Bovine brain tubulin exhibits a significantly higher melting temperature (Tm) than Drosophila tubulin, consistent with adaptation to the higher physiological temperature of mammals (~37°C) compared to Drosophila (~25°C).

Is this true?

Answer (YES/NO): NO